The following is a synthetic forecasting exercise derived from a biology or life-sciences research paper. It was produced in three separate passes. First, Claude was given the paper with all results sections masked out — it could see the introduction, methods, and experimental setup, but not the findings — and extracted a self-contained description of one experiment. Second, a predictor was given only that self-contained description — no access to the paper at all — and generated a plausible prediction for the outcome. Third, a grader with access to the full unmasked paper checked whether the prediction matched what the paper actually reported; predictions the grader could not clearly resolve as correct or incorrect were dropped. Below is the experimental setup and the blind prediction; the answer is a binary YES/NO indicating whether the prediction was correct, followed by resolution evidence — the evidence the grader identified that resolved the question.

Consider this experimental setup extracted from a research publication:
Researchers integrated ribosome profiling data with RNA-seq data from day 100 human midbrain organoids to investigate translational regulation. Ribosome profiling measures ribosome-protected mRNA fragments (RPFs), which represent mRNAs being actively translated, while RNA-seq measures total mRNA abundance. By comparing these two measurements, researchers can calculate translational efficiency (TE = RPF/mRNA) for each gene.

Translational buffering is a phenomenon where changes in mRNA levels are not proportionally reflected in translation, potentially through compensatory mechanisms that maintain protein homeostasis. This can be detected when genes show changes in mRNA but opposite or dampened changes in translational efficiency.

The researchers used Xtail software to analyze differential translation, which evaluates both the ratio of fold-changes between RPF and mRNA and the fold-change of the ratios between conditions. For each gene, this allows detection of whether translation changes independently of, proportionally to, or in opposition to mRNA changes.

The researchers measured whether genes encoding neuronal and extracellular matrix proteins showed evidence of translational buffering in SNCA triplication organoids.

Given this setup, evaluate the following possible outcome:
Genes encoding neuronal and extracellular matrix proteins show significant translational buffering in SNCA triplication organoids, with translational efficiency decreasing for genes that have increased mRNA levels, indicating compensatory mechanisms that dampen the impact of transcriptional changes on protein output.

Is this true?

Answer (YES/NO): NO